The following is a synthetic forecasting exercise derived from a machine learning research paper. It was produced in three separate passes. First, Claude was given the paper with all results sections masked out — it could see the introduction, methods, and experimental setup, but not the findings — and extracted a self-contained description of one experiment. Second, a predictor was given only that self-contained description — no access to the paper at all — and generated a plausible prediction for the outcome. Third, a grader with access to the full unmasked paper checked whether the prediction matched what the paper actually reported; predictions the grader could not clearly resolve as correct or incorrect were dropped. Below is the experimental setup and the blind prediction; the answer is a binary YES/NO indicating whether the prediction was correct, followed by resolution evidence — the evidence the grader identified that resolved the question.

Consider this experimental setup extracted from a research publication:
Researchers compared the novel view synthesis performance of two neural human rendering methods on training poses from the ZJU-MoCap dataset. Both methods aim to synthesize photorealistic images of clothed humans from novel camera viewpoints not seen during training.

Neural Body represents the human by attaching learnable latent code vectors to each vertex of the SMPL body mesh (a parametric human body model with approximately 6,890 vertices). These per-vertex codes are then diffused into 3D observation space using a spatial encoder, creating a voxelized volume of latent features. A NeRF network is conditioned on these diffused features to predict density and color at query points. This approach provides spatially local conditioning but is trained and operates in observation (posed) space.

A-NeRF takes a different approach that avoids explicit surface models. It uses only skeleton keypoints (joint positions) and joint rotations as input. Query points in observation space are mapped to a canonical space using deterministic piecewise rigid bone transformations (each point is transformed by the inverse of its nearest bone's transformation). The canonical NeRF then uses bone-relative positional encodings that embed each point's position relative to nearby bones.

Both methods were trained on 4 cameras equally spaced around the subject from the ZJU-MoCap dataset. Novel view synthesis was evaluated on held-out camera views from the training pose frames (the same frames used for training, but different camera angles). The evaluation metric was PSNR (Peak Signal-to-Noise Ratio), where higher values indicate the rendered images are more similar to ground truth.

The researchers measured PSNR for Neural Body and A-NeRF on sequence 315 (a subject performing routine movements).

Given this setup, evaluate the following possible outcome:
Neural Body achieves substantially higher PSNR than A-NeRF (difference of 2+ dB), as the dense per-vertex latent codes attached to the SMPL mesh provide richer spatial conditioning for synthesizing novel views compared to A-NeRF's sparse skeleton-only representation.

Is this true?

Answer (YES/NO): NO